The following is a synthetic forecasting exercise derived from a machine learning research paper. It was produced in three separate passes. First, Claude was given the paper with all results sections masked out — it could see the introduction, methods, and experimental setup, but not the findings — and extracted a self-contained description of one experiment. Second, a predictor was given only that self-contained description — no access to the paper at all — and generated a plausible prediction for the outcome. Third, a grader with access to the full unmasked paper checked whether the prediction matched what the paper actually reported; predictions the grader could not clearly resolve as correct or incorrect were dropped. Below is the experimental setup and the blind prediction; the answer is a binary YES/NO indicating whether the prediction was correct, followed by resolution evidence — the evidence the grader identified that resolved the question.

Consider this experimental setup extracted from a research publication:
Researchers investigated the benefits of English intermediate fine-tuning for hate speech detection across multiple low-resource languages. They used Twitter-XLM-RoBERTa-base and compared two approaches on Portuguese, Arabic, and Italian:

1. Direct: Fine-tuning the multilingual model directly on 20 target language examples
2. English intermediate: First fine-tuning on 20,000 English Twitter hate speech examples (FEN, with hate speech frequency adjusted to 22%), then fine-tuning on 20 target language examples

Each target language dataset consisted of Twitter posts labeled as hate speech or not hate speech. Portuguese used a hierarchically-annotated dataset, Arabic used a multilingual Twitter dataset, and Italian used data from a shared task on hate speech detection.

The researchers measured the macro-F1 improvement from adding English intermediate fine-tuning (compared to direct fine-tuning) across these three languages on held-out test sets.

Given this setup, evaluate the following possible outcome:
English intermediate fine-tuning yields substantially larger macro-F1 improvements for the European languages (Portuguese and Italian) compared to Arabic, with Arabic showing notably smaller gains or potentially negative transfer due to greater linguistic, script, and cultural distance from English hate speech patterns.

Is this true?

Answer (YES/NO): NO